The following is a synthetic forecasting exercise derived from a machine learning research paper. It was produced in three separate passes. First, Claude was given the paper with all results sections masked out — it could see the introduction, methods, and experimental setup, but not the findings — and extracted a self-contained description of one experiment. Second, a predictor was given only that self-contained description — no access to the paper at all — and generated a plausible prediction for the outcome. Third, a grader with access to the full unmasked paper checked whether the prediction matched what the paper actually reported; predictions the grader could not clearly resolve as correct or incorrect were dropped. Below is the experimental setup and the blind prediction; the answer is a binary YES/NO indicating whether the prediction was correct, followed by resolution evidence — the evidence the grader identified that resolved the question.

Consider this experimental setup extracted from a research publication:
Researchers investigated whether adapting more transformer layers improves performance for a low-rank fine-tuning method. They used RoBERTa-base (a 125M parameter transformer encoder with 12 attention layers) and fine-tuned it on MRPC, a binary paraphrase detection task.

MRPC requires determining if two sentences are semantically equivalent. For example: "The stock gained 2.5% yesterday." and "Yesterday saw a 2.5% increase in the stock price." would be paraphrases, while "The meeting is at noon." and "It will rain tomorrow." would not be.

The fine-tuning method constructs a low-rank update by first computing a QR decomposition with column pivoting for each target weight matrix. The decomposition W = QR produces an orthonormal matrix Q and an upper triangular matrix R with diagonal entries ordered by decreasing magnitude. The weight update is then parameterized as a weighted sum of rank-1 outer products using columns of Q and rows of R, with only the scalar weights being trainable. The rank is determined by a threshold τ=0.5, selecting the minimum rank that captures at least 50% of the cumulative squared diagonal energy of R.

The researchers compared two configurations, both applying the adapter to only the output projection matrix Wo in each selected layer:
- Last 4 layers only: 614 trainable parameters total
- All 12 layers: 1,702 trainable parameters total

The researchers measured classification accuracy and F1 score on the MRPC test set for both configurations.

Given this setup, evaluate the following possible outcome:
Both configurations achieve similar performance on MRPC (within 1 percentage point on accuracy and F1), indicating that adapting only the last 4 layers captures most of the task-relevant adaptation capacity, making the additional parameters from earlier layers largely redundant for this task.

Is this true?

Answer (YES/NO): YES